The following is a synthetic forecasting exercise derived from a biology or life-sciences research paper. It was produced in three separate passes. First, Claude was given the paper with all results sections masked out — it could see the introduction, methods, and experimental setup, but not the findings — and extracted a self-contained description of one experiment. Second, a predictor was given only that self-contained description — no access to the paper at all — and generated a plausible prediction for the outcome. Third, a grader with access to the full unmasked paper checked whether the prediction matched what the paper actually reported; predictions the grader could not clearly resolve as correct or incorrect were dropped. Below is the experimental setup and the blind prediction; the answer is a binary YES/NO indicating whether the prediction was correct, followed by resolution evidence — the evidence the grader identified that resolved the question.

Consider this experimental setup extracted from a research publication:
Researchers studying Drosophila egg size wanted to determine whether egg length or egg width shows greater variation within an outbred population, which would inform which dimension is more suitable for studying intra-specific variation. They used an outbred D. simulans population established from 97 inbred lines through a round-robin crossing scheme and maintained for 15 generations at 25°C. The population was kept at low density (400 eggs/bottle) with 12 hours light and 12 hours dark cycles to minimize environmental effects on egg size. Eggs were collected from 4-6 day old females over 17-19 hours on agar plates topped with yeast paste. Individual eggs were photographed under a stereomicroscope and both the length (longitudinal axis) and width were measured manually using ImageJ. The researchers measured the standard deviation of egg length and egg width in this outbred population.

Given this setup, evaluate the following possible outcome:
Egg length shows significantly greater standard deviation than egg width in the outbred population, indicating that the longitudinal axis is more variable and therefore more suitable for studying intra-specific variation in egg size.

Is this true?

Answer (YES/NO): YES